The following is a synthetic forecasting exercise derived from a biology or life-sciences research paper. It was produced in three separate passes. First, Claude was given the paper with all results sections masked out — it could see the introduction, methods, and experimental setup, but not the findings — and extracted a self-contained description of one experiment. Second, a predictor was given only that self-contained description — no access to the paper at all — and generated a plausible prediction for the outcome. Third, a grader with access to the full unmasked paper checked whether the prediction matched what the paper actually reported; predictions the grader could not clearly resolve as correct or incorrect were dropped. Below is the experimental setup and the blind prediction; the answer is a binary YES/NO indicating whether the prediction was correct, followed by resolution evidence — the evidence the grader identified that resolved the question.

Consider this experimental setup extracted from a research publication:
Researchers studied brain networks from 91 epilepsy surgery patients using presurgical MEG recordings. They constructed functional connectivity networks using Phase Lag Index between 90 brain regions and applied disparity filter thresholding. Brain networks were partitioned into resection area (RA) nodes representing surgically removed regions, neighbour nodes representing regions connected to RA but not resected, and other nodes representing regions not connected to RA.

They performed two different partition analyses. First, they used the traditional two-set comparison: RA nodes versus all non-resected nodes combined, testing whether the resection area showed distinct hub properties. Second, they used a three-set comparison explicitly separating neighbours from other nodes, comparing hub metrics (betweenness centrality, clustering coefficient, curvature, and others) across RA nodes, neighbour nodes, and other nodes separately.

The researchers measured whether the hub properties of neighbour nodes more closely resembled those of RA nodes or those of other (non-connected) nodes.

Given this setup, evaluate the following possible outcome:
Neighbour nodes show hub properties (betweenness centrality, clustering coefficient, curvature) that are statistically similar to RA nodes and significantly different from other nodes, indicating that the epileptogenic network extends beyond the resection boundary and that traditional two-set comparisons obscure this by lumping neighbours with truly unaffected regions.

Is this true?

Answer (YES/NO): YES